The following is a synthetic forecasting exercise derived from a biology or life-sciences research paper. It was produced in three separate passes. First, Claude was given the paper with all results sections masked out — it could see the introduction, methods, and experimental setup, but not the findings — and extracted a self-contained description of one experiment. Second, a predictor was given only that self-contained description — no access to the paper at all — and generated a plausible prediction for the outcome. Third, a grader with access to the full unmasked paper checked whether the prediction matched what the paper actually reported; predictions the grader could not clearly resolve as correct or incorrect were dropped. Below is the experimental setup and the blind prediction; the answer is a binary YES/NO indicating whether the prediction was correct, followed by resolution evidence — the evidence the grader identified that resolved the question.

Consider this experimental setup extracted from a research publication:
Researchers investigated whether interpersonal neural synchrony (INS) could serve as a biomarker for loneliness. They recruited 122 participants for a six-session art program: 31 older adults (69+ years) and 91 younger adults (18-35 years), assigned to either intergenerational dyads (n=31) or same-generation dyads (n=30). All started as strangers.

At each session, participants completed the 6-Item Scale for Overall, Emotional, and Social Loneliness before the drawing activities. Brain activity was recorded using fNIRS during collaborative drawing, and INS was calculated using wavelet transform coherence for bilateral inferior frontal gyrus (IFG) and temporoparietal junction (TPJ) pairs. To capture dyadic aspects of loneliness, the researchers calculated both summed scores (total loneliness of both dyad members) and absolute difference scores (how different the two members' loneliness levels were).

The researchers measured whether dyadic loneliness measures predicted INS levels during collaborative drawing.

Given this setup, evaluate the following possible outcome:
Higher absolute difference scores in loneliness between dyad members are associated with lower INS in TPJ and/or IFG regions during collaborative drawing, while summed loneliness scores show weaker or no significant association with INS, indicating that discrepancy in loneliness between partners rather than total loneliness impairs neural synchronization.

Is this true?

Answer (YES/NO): YES